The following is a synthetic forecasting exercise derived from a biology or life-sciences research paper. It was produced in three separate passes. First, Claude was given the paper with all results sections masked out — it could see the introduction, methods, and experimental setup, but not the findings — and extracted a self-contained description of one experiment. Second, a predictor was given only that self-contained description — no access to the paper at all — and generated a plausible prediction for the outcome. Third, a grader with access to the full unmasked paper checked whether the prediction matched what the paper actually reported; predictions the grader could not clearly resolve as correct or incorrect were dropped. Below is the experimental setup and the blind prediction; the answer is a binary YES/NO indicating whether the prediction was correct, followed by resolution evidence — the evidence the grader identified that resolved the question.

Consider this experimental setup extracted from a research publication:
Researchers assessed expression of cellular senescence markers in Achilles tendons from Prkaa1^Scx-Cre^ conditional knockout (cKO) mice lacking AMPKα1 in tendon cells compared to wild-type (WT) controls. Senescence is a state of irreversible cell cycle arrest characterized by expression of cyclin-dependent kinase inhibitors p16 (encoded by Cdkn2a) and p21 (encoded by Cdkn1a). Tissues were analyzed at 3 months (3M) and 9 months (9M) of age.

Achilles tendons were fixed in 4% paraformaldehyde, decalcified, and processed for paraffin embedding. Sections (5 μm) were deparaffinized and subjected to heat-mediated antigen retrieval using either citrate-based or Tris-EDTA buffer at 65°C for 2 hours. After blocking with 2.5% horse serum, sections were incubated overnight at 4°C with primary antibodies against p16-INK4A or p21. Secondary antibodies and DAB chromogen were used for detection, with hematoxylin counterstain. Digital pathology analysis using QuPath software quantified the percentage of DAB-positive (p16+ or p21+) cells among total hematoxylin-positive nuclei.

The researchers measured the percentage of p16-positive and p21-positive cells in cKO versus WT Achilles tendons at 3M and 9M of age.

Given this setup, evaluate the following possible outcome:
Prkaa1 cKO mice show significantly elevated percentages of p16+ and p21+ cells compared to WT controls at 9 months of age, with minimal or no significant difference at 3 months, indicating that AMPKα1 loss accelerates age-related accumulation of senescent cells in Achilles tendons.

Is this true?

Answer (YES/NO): YES